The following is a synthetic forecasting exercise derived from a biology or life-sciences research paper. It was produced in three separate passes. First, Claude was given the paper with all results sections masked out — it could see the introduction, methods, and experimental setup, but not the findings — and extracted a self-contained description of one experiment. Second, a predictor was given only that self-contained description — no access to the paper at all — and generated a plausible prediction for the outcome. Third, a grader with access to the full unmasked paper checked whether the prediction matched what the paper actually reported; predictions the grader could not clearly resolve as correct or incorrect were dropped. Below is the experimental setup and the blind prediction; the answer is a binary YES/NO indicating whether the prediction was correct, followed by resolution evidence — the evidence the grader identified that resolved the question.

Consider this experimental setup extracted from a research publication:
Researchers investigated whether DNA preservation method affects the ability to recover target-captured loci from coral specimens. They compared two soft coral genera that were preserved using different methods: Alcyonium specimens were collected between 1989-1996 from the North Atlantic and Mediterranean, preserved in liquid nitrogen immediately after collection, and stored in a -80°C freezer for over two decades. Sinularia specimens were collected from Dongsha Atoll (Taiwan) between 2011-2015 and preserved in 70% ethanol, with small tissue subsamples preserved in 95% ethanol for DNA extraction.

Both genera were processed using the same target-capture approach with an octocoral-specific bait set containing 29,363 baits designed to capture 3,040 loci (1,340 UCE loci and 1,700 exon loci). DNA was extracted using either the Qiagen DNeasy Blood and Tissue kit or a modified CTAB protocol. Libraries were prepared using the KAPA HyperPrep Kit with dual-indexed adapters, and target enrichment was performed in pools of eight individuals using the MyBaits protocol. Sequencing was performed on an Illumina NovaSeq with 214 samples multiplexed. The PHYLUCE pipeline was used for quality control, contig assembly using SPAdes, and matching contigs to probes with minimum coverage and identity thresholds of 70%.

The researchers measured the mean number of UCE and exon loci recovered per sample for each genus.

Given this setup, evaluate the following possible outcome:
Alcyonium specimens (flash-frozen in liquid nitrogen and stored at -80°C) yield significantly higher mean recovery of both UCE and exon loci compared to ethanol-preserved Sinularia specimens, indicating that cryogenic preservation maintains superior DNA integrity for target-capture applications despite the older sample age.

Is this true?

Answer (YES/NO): NO